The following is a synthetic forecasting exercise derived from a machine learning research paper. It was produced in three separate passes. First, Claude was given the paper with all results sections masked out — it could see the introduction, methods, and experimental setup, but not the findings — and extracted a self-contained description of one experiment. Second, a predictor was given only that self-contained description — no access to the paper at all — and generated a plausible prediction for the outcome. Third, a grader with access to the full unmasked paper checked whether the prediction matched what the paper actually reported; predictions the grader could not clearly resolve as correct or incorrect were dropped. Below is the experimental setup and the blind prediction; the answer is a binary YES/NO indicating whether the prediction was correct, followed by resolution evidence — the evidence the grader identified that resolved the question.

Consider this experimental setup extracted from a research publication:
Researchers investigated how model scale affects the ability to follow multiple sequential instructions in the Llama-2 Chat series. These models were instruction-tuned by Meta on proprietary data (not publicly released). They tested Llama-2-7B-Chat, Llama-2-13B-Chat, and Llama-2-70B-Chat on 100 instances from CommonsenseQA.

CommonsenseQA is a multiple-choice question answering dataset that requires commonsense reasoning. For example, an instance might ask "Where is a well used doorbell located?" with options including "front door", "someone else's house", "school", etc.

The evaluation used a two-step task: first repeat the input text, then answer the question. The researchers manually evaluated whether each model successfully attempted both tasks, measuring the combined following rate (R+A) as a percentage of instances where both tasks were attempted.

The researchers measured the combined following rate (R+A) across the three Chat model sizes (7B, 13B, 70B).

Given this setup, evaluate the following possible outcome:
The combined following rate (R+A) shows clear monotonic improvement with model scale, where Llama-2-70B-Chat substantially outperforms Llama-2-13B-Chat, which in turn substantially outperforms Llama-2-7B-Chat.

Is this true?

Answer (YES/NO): NO